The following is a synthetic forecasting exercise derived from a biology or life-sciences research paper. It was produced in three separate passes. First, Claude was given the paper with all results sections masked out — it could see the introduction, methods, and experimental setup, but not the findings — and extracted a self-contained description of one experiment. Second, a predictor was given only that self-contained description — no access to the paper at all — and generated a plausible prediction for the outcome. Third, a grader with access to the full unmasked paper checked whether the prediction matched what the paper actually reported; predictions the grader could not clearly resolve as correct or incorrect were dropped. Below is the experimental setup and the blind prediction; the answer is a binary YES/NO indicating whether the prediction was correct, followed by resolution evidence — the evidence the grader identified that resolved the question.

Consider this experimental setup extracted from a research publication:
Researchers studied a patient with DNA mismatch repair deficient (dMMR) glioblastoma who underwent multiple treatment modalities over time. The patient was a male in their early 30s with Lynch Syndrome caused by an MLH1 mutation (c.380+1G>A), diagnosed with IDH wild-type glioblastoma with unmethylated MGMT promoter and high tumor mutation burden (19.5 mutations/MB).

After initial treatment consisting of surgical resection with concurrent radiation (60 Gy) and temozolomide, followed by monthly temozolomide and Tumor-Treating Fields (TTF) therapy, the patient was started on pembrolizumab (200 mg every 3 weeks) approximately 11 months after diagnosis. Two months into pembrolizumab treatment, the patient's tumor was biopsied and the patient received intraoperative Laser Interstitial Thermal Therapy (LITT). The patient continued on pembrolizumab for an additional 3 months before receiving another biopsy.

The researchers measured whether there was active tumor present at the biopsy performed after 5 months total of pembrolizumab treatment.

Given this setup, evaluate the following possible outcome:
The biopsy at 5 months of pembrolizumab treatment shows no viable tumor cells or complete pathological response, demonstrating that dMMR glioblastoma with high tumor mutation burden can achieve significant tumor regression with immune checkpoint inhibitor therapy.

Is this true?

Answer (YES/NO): NO